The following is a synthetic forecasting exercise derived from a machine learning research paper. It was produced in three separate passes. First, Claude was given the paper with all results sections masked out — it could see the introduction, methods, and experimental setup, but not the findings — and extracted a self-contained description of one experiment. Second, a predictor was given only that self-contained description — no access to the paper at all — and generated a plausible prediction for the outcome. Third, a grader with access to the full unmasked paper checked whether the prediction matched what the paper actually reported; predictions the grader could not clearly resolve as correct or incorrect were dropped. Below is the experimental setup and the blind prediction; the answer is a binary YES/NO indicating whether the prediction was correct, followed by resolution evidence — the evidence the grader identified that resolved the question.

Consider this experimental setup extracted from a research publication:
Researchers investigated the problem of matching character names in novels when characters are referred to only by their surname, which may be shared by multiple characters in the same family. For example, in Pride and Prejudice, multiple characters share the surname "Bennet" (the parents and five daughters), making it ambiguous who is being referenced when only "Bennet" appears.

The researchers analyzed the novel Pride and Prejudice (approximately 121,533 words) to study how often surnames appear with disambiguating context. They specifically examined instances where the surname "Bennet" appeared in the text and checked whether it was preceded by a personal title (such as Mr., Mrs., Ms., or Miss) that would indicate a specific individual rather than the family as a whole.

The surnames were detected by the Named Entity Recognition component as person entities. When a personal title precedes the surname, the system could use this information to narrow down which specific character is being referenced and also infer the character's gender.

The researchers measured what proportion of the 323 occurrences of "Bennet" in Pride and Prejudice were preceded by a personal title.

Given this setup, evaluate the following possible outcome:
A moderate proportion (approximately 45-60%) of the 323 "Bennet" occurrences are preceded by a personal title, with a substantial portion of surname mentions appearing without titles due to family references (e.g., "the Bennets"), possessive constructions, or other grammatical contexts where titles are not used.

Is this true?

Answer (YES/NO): NO